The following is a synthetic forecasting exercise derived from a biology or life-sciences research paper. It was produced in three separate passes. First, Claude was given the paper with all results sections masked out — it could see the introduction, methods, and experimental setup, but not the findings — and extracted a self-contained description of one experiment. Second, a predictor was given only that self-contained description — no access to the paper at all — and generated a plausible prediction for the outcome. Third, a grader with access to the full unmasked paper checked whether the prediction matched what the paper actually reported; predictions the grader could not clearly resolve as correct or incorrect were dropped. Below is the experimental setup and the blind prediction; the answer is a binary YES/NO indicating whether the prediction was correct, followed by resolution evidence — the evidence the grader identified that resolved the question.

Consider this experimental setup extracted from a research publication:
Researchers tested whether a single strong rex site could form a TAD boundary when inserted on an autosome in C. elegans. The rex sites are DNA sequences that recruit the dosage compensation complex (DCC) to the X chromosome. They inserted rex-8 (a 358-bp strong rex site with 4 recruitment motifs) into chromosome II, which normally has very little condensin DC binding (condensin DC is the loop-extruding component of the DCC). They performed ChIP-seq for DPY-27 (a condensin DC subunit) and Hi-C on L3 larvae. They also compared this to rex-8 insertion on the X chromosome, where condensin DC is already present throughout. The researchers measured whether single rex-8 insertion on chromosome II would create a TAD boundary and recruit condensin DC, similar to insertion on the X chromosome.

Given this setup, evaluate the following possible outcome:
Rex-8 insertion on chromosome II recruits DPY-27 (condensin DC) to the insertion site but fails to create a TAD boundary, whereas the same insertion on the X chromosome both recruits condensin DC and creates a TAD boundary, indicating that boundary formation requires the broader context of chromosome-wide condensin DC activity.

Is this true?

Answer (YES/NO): YES